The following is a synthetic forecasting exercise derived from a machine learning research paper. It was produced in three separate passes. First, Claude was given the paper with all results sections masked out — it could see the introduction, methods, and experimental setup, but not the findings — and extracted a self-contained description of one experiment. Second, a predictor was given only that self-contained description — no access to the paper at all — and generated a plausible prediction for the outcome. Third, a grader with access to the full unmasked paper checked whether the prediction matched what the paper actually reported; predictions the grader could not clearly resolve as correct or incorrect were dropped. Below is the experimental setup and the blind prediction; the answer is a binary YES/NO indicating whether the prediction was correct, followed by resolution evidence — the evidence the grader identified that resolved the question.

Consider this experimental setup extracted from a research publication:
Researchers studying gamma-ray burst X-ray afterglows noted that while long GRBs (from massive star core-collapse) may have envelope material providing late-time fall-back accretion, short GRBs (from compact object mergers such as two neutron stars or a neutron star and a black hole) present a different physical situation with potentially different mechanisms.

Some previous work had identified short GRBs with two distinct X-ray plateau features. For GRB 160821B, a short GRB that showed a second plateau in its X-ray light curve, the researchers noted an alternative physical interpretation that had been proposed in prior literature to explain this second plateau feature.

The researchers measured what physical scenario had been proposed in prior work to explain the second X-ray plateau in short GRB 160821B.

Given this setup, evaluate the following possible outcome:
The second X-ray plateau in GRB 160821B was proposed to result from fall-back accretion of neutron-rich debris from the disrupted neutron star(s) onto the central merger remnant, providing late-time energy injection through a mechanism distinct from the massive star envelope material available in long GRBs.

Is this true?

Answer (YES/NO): NO